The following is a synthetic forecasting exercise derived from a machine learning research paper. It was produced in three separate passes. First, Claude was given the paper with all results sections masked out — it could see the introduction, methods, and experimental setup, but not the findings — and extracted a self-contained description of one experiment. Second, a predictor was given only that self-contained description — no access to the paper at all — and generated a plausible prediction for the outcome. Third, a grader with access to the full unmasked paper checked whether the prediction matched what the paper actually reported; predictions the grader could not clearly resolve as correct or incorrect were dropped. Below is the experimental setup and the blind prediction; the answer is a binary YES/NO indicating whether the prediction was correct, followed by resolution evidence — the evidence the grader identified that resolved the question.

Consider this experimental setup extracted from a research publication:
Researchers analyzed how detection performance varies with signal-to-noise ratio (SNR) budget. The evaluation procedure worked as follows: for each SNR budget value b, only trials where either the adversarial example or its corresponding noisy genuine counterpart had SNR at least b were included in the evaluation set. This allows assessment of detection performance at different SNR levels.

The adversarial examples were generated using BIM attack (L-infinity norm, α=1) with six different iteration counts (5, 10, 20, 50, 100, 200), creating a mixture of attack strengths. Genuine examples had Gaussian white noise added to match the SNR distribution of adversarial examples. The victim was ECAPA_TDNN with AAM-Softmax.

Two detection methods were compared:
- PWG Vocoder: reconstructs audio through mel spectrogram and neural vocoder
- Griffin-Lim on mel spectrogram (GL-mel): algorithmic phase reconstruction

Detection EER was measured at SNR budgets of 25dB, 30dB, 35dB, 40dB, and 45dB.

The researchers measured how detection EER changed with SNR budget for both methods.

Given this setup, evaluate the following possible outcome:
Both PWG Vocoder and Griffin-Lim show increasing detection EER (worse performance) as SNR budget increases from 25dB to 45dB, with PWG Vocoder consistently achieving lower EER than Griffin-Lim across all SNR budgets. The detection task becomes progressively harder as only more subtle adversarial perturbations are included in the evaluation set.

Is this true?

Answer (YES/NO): NO